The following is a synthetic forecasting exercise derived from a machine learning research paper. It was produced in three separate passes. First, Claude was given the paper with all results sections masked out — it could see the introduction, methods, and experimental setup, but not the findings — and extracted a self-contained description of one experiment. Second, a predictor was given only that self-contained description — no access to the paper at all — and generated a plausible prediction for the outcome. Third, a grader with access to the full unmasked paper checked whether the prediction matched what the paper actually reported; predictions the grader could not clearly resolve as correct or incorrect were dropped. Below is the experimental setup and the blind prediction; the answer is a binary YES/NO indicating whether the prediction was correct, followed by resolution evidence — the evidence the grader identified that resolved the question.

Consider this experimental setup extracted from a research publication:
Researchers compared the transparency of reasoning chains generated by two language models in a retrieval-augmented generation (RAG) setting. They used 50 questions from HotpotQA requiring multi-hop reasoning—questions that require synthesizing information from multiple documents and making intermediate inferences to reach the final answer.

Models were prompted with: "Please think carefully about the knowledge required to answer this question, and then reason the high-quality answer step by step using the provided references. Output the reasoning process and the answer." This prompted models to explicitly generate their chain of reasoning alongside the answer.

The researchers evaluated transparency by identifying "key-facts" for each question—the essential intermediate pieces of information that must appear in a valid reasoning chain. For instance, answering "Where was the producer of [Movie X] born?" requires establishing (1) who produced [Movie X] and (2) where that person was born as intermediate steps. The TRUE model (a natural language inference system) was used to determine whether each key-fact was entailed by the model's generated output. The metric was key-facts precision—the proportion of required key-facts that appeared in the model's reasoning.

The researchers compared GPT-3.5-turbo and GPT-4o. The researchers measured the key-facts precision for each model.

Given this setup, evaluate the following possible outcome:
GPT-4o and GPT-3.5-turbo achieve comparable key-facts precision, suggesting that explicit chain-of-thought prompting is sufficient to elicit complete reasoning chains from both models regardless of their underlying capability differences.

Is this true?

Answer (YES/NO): NO